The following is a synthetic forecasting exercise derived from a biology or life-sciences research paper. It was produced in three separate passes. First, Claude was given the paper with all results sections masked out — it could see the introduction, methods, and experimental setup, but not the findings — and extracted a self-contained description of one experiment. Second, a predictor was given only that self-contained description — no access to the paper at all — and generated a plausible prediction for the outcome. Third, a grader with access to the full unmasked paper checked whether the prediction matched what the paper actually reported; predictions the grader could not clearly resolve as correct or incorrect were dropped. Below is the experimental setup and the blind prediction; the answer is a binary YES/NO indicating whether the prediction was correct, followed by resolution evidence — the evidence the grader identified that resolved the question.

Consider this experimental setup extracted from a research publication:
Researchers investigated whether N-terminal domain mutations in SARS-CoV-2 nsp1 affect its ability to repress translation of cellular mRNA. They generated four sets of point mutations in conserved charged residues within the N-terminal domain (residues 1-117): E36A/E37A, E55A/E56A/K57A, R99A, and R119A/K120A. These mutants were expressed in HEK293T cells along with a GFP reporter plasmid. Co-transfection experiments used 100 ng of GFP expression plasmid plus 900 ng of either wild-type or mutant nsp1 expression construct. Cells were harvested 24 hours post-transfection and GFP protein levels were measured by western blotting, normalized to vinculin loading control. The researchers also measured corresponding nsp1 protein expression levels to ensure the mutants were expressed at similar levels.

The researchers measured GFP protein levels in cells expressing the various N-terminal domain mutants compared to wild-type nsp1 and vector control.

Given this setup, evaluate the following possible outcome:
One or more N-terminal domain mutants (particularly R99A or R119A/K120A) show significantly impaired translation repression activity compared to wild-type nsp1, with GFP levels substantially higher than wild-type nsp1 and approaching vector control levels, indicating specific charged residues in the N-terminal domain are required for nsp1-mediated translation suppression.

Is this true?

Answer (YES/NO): NO